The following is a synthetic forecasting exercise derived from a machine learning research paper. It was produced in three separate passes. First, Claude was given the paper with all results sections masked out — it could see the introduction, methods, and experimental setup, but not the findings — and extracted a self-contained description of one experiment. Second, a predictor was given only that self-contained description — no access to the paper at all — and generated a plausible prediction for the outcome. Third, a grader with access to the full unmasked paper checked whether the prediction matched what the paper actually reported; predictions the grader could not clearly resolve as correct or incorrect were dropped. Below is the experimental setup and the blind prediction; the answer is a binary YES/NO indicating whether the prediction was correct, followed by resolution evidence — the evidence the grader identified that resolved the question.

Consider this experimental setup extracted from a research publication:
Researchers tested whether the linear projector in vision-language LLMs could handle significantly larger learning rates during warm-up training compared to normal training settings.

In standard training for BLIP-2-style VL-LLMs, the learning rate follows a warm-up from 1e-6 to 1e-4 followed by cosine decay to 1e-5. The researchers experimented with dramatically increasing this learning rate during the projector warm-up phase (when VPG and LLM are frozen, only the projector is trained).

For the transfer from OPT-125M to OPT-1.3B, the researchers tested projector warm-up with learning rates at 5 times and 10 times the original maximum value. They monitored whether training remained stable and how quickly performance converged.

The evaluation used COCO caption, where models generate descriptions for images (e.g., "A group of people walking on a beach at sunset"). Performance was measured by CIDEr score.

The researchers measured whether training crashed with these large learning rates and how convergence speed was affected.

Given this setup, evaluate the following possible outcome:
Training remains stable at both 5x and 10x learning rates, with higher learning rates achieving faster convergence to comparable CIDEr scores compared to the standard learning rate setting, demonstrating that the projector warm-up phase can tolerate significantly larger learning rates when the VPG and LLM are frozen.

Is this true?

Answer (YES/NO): YES